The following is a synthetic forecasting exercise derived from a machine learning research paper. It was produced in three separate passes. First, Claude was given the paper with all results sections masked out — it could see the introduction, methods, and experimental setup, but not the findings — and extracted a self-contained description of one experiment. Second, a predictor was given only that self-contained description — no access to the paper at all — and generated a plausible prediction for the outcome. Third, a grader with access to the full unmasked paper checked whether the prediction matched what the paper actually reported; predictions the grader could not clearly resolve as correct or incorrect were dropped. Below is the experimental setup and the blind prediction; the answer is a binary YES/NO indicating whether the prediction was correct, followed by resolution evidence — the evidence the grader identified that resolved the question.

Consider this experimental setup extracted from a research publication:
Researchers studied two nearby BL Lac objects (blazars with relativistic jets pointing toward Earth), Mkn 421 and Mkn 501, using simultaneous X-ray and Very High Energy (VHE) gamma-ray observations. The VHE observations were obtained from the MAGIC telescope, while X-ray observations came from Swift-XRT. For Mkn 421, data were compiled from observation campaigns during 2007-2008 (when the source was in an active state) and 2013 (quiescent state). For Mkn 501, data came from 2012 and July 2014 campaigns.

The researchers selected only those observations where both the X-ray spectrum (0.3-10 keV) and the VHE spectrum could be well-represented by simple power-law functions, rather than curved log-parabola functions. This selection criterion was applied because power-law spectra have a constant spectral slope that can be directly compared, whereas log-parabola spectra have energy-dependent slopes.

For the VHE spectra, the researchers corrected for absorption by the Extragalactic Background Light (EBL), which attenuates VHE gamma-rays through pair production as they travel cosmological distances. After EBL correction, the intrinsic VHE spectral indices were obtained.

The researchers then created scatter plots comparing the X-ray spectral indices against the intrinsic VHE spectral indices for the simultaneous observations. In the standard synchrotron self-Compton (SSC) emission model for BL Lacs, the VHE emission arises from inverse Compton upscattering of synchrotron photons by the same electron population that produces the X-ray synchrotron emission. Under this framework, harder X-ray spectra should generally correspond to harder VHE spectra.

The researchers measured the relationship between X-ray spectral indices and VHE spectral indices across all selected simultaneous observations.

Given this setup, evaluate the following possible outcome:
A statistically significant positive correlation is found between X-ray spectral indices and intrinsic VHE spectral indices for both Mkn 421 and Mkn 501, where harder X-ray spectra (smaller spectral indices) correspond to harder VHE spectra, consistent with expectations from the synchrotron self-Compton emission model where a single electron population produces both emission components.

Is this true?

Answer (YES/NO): NO